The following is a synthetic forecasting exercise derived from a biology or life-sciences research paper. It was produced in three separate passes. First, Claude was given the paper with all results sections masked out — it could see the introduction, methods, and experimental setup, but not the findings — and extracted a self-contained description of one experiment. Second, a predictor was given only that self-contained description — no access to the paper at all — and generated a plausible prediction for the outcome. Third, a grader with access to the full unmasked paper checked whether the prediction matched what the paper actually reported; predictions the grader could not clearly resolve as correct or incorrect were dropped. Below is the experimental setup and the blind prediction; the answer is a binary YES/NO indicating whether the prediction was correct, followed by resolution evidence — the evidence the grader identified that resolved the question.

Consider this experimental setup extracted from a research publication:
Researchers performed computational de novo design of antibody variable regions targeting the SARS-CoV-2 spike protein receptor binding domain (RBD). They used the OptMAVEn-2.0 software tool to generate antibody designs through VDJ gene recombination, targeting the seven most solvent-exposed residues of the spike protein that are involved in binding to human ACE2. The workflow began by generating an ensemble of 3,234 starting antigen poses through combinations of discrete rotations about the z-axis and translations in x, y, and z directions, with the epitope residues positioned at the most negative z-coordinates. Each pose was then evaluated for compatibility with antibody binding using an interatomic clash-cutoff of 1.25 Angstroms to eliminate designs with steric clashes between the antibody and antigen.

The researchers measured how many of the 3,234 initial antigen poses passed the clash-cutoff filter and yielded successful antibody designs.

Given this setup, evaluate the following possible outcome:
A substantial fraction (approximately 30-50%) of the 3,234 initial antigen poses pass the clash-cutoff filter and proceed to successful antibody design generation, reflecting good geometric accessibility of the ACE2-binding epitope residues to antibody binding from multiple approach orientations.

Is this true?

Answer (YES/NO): NO